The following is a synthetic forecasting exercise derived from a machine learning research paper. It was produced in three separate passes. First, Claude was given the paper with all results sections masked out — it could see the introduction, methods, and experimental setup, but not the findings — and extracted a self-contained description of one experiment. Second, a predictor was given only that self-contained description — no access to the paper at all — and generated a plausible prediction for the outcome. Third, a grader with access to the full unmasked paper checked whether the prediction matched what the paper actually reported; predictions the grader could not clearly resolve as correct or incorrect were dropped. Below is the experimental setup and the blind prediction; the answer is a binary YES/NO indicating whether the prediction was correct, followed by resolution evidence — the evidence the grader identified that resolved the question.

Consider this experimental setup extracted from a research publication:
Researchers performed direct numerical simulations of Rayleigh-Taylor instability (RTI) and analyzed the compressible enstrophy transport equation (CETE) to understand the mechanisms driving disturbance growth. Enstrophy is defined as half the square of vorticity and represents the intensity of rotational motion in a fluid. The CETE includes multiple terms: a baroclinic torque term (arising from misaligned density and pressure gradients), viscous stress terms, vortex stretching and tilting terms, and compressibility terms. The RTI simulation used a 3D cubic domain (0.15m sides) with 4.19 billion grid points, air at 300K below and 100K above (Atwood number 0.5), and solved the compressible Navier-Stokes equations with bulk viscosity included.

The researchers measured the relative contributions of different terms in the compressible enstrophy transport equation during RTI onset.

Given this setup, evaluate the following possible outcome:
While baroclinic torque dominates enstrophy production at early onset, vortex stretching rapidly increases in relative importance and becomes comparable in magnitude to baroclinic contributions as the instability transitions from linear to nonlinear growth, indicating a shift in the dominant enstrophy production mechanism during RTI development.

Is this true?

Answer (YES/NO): NO